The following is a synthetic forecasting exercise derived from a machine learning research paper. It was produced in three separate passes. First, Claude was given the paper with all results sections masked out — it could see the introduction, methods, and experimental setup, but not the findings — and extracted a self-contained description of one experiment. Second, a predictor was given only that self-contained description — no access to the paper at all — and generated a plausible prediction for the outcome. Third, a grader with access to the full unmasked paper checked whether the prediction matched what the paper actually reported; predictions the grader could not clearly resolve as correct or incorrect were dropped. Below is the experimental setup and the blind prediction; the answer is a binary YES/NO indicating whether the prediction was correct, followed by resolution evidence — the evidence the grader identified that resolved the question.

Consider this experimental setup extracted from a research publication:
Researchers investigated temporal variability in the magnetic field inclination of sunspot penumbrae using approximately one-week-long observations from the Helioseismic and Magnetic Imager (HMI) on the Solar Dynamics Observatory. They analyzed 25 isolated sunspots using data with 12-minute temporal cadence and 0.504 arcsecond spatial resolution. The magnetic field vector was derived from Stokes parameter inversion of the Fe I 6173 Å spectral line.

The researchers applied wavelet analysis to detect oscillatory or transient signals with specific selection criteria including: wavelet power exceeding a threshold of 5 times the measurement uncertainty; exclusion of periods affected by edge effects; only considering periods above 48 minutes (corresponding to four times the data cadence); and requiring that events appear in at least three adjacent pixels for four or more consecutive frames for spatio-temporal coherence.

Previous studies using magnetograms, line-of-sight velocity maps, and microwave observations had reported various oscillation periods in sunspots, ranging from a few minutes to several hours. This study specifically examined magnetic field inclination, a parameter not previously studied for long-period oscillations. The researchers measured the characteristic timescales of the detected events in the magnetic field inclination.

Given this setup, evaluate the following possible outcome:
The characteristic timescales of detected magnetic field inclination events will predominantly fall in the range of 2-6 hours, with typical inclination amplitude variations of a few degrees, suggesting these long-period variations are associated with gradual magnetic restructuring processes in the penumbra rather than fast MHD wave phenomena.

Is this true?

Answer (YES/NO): NO